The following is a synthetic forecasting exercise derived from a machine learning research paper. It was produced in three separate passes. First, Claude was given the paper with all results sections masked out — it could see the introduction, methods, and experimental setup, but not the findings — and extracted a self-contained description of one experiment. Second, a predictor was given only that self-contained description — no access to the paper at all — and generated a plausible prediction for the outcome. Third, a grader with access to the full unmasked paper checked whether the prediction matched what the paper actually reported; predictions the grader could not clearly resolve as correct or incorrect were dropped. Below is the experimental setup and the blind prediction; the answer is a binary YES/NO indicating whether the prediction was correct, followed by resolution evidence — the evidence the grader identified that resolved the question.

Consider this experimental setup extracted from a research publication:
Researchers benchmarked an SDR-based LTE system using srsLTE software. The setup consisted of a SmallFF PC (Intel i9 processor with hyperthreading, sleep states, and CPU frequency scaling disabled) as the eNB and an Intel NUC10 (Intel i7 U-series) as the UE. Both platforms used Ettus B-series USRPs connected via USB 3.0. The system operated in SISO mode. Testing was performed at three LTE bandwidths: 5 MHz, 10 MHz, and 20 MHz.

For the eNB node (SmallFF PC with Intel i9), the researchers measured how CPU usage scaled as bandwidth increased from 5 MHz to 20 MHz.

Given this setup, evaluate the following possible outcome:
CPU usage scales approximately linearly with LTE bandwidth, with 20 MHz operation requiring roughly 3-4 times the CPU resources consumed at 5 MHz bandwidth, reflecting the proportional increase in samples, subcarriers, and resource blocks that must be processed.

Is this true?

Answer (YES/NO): YES